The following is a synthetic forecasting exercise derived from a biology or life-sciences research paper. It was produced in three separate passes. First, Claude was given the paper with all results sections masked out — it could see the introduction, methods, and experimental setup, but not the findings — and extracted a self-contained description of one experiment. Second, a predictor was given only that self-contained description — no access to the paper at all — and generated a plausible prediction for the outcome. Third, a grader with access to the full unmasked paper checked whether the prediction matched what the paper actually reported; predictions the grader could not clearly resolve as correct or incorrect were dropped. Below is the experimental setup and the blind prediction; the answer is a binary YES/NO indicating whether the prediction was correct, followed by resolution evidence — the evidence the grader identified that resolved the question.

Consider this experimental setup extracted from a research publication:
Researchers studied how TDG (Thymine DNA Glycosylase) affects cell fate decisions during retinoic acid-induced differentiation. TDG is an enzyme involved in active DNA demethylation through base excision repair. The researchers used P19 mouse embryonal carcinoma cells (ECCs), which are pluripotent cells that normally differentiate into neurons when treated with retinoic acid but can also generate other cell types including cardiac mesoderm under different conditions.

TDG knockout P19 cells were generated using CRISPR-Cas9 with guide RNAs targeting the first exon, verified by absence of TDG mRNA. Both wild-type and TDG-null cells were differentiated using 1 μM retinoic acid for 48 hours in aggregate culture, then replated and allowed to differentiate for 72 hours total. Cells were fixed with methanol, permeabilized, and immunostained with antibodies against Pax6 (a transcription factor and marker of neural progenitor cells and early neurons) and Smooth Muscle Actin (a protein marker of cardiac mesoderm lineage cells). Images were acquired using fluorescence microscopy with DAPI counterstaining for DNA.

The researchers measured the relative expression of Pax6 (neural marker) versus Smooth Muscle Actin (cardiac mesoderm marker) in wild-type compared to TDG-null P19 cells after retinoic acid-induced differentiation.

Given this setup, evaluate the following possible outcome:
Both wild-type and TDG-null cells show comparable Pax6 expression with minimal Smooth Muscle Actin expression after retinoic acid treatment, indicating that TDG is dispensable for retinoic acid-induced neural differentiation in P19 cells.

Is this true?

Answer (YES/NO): NO